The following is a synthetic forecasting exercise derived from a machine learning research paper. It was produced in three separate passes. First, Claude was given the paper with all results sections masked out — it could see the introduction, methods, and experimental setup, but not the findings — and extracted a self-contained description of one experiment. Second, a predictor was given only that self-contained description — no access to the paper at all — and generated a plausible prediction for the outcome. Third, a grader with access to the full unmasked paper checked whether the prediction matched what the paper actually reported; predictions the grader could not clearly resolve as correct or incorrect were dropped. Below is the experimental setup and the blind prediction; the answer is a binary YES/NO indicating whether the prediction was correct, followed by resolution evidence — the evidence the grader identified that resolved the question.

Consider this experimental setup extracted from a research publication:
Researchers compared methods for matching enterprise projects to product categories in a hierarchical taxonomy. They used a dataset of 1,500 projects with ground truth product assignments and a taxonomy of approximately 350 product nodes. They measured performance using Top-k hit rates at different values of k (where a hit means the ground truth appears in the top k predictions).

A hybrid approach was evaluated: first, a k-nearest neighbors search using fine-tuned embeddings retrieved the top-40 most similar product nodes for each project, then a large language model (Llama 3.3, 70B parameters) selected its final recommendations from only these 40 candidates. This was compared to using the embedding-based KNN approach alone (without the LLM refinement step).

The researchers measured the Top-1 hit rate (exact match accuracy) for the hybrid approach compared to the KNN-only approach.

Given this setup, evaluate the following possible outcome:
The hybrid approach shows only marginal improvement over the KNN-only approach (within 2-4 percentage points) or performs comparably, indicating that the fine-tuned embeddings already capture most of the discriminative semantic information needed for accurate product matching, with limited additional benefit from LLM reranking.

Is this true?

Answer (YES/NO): NO